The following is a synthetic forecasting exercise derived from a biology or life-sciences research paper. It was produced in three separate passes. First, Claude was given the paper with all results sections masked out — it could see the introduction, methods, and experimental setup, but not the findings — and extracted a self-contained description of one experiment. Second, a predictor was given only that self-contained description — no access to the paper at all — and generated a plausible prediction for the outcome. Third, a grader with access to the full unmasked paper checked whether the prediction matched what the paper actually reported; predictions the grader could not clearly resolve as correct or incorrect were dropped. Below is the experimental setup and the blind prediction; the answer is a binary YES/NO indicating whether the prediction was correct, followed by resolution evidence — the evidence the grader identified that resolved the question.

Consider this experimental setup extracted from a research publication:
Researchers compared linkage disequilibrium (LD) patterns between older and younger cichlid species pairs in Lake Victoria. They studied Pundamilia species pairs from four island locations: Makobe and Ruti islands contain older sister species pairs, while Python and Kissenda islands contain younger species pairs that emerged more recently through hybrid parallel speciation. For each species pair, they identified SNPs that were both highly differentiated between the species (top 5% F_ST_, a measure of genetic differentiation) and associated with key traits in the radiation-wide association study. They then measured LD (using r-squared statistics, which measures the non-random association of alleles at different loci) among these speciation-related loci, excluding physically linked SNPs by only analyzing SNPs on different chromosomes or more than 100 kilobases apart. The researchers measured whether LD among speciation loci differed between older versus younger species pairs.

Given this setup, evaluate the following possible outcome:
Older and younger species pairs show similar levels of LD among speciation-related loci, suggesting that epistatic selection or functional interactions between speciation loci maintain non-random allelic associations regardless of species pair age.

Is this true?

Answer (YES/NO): NO